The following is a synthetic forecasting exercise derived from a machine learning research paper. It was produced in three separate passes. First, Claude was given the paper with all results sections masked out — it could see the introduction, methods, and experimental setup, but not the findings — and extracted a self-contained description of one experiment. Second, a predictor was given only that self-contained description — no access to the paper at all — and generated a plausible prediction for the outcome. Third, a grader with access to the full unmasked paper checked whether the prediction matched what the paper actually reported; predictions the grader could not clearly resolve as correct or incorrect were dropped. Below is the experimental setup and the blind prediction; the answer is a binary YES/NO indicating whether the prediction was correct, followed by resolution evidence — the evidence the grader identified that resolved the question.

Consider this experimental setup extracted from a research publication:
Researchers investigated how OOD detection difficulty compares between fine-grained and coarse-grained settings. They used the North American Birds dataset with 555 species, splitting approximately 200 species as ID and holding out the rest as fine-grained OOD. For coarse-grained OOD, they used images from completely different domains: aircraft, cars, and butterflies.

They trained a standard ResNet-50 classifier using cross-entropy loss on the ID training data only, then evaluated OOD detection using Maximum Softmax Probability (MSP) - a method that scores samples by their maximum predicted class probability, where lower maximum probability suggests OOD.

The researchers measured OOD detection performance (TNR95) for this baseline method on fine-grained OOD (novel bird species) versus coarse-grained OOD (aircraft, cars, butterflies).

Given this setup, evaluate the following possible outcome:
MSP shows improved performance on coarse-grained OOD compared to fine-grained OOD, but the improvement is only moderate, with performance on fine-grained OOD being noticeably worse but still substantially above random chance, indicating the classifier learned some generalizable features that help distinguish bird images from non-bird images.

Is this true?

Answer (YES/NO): NO